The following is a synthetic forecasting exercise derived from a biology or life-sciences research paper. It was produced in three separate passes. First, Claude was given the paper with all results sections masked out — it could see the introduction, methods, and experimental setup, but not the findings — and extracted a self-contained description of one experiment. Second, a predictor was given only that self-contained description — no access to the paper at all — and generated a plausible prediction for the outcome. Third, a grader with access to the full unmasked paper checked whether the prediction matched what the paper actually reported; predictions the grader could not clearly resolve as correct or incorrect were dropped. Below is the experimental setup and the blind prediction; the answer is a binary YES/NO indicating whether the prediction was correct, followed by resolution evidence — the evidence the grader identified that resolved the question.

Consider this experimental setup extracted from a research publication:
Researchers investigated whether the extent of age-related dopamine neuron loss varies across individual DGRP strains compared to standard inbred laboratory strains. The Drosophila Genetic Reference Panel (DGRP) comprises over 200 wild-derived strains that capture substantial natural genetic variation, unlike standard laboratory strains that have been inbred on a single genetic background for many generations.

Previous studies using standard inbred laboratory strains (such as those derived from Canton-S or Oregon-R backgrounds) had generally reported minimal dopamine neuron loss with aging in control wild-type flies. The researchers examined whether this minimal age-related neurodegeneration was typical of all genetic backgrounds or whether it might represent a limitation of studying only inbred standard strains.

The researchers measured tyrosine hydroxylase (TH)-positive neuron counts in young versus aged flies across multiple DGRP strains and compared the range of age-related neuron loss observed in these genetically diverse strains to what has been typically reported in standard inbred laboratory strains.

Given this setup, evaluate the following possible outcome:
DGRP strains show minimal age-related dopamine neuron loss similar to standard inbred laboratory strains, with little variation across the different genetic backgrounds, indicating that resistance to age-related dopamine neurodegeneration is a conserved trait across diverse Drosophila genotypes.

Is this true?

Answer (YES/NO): NO